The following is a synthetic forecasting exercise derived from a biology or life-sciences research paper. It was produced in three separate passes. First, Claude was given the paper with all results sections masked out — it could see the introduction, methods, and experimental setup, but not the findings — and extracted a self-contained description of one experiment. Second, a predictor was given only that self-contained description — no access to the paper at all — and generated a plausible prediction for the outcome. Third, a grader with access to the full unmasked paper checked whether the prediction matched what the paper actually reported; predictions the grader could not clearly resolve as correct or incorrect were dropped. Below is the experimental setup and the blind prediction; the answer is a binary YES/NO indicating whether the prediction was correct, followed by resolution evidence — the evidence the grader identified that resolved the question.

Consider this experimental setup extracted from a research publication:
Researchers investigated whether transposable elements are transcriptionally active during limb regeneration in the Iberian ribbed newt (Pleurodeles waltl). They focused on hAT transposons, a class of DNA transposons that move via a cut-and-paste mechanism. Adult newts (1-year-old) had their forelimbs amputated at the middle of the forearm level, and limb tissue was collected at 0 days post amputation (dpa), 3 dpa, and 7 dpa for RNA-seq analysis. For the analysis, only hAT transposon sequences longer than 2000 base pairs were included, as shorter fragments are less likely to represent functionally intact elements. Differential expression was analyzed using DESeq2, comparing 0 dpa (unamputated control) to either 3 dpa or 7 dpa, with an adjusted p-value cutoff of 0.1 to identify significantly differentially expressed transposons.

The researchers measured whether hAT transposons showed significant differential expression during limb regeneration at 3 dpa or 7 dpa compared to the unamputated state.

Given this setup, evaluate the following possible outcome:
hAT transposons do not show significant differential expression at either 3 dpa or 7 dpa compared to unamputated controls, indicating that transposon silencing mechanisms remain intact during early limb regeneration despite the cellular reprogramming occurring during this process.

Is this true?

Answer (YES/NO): NO